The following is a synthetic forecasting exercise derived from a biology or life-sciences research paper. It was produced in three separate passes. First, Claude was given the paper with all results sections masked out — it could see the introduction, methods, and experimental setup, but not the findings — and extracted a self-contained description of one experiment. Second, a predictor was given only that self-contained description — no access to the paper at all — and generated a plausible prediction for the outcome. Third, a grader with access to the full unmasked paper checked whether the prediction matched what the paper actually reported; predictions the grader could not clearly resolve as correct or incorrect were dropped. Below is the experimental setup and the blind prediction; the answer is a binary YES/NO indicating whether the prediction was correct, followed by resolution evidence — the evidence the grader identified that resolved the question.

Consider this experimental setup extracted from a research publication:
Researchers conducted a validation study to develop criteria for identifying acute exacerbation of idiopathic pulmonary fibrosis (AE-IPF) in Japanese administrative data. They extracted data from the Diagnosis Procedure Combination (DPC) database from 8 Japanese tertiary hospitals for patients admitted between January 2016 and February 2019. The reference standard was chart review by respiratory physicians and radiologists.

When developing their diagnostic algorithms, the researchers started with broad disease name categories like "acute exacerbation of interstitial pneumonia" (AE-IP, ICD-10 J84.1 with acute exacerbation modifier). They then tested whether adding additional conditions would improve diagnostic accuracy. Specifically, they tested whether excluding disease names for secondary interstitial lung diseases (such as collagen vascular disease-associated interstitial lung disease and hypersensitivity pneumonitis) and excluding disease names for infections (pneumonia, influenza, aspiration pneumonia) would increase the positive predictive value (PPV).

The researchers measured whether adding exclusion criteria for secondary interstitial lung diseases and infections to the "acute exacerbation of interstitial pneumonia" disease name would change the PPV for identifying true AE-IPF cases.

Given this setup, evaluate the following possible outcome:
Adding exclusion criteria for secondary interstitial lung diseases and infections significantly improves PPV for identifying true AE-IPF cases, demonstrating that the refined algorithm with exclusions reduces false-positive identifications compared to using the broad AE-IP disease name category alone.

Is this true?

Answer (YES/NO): YES